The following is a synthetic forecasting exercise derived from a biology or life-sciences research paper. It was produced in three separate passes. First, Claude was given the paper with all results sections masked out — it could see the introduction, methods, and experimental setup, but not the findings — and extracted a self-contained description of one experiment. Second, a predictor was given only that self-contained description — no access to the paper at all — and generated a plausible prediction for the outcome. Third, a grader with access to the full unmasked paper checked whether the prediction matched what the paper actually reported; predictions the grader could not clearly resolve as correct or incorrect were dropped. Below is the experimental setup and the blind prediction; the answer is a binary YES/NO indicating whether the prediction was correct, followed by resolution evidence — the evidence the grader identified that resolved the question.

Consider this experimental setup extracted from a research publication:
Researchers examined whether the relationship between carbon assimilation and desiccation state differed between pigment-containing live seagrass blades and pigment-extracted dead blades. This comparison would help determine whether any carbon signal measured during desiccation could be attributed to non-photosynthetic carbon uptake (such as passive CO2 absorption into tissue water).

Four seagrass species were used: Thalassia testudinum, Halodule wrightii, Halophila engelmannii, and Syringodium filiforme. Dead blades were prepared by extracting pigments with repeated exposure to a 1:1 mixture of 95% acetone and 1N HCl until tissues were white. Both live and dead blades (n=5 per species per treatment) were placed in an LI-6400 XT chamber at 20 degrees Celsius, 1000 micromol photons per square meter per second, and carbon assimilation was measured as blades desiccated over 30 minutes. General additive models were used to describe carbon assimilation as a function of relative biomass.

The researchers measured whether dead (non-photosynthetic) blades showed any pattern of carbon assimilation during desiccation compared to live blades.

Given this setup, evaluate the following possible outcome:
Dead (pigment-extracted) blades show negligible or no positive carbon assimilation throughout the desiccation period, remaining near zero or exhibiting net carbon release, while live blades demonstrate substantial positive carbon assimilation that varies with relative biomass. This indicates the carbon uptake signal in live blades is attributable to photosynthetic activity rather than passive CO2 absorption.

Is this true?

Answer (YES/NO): NO